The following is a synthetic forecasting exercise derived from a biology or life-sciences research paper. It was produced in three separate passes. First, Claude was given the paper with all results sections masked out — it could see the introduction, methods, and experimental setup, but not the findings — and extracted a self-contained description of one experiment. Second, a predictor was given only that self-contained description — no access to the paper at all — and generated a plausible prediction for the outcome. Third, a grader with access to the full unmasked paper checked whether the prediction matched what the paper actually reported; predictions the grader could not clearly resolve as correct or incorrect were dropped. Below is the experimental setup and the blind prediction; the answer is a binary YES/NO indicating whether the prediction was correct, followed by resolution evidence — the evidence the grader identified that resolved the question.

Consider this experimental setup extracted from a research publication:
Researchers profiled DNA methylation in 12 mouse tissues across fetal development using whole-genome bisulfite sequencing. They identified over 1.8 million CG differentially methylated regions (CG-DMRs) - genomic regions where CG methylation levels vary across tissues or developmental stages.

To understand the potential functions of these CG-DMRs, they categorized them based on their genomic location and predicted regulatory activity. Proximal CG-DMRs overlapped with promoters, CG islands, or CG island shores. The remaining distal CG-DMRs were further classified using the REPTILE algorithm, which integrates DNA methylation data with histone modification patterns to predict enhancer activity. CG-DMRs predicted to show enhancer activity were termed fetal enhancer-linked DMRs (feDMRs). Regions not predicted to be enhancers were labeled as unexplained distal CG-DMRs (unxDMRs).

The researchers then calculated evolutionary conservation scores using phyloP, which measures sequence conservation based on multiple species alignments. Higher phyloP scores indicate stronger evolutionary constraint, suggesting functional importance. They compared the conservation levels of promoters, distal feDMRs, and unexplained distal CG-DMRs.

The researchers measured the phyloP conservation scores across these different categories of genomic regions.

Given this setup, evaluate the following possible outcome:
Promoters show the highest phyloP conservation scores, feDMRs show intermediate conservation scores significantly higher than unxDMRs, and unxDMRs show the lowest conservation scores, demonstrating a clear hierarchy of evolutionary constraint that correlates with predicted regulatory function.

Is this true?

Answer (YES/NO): NO